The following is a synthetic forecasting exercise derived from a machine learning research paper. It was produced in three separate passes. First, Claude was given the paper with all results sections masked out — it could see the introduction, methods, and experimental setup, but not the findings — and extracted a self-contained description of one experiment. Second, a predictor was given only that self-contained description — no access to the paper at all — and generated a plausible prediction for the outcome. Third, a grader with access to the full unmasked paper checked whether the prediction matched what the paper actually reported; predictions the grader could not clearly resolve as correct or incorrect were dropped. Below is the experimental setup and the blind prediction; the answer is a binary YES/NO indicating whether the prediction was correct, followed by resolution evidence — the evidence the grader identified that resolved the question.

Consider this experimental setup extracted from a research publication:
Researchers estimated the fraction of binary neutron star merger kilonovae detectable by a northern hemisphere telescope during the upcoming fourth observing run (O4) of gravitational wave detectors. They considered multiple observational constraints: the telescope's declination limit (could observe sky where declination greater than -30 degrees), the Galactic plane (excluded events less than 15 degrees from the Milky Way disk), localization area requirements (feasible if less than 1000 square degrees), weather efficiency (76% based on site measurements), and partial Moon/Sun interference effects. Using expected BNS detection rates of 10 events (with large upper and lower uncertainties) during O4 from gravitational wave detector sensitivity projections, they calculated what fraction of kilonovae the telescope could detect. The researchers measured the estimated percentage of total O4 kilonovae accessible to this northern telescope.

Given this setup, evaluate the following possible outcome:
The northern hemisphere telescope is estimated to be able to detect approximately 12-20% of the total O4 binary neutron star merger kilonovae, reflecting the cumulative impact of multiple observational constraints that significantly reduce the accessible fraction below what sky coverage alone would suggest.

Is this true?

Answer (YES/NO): NO